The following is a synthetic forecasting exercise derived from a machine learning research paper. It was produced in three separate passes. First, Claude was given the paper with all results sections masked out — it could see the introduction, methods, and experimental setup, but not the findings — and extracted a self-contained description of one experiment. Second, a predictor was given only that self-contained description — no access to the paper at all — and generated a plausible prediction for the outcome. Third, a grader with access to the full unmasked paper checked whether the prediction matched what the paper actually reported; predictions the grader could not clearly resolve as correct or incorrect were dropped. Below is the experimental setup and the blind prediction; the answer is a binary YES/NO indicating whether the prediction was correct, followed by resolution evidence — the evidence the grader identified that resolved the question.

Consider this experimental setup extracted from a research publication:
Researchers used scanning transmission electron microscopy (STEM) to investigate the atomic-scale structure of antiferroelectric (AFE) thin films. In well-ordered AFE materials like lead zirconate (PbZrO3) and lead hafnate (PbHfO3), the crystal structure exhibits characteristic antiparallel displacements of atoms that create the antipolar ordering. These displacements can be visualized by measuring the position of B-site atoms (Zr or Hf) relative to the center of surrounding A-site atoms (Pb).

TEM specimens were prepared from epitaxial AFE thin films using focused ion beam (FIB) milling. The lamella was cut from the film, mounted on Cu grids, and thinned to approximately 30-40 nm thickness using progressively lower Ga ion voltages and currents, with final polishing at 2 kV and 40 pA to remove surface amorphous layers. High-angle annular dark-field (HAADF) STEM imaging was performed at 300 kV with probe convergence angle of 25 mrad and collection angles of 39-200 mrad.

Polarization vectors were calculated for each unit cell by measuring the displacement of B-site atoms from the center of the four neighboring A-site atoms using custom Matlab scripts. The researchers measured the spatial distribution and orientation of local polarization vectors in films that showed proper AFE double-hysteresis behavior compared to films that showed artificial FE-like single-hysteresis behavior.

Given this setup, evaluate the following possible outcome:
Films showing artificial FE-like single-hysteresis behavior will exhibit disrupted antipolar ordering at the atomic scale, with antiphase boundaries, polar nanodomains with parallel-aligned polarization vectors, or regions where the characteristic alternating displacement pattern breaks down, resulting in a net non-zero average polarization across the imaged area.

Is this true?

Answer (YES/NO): NO